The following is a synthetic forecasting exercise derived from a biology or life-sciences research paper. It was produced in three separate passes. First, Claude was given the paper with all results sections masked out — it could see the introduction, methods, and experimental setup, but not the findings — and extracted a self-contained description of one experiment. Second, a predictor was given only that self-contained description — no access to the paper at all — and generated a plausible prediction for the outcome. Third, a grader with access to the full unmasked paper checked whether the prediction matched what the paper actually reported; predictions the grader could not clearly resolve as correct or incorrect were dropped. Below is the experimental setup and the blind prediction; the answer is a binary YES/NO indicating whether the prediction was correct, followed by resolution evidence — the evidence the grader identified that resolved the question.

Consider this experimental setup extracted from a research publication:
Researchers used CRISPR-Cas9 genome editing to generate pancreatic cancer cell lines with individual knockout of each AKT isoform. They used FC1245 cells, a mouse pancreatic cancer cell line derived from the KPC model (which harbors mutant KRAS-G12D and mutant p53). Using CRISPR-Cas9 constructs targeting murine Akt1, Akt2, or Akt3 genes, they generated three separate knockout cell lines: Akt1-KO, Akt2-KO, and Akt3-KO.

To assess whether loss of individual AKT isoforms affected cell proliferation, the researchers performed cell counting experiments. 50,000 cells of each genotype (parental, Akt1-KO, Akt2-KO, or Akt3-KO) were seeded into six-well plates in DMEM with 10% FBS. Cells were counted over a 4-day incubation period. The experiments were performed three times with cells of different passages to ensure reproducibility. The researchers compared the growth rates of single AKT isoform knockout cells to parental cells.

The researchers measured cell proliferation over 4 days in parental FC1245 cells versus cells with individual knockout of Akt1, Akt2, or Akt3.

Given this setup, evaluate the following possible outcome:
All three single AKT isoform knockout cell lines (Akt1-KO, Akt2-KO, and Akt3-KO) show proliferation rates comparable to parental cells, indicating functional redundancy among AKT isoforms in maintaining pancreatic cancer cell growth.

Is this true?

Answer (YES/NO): YES